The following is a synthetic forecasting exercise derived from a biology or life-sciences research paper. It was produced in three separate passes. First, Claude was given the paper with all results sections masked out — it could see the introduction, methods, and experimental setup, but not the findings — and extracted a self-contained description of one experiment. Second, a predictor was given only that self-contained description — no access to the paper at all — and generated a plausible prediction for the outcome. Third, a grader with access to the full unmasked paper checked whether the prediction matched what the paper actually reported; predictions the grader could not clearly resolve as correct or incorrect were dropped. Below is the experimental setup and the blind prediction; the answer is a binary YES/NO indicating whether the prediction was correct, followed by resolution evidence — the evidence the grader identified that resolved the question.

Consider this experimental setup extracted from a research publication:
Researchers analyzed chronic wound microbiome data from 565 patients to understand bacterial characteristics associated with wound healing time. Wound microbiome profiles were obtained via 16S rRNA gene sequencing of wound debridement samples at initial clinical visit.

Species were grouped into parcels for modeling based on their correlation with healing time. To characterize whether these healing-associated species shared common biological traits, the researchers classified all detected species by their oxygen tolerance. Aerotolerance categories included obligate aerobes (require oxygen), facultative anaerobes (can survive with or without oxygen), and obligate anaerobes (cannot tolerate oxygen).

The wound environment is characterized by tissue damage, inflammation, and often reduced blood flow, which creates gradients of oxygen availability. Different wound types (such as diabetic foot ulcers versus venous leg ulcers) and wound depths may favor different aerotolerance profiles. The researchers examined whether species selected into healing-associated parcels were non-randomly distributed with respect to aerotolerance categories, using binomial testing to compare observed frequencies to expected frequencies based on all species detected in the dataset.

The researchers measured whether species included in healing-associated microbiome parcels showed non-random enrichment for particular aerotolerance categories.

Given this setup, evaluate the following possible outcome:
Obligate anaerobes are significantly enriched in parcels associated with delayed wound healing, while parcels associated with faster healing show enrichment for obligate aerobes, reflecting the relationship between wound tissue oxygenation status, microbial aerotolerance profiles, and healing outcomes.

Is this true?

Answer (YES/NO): NO